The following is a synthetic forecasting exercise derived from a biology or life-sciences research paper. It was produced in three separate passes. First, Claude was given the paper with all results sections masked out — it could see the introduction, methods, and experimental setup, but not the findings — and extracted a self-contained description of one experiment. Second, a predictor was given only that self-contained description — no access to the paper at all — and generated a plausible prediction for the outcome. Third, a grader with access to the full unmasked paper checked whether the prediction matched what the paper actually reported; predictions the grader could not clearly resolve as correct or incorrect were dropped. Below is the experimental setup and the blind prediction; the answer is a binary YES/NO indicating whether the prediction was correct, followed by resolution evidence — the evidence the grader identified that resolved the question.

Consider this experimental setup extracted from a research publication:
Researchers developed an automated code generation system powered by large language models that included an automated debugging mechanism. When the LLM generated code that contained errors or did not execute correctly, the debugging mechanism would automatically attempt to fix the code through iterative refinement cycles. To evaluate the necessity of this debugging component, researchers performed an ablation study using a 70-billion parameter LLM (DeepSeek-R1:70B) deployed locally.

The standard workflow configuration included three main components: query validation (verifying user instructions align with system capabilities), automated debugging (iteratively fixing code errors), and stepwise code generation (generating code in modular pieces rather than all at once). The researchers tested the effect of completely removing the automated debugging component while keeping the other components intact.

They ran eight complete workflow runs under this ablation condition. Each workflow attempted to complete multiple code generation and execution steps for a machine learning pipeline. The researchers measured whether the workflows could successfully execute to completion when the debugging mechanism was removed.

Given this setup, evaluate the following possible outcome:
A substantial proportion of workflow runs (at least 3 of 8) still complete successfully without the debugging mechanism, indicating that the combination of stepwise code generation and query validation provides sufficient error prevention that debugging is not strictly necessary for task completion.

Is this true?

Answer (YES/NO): NO